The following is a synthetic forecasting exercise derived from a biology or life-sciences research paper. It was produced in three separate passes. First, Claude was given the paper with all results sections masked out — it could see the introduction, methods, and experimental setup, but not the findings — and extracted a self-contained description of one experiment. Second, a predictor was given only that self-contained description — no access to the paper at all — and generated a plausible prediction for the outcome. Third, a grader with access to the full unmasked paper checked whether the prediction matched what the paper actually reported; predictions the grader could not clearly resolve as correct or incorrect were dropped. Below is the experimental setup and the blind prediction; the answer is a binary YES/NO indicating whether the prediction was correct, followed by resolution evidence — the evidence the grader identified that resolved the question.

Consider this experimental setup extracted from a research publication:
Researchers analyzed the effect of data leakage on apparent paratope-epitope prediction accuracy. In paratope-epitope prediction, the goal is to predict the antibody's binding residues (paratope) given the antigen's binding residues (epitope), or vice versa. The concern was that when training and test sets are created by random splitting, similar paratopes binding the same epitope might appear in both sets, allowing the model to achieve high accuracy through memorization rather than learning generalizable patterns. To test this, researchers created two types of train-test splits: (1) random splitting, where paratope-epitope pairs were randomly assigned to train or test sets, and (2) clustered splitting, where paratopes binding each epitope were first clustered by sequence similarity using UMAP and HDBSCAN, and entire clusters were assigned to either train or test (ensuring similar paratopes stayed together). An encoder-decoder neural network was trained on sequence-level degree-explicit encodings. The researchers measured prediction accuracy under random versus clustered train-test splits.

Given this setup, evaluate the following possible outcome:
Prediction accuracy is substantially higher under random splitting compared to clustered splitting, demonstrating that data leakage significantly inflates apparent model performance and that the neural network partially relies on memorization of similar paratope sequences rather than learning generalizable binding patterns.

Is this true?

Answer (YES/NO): NO